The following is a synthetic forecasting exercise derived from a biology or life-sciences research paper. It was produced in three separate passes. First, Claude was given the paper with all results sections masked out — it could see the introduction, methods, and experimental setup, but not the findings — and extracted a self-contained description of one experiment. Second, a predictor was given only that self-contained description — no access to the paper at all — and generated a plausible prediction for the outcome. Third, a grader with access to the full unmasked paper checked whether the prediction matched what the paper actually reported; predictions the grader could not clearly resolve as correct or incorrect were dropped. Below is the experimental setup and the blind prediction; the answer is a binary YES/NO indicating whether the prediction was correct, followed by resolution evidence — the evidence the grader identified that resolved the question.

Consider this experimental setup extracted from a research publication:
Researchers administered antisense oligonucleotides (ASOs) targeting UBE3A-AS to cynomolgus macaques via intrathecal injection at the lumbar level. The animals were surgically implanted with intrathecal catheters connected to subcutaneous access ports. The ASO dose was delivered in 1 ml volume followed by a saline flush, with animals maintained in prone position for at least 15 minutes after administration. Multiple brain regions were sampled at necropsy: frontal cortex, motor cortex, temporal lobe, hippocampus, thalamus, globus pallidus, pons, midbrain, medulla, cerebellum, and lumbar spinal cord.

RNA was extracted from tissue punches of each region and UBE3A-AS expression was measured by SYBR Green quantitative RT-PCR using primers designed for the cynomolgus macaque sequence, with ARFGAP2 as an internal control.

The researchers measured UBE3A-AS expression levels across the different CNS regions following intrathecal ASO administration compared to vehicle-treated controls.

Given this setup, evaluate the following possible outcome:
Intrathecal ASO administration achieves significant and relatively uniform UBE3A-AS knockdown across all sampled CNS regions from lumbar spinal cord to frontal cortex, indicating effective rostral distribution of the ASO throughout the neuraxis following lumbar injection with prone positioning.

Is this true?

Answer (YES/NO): NO